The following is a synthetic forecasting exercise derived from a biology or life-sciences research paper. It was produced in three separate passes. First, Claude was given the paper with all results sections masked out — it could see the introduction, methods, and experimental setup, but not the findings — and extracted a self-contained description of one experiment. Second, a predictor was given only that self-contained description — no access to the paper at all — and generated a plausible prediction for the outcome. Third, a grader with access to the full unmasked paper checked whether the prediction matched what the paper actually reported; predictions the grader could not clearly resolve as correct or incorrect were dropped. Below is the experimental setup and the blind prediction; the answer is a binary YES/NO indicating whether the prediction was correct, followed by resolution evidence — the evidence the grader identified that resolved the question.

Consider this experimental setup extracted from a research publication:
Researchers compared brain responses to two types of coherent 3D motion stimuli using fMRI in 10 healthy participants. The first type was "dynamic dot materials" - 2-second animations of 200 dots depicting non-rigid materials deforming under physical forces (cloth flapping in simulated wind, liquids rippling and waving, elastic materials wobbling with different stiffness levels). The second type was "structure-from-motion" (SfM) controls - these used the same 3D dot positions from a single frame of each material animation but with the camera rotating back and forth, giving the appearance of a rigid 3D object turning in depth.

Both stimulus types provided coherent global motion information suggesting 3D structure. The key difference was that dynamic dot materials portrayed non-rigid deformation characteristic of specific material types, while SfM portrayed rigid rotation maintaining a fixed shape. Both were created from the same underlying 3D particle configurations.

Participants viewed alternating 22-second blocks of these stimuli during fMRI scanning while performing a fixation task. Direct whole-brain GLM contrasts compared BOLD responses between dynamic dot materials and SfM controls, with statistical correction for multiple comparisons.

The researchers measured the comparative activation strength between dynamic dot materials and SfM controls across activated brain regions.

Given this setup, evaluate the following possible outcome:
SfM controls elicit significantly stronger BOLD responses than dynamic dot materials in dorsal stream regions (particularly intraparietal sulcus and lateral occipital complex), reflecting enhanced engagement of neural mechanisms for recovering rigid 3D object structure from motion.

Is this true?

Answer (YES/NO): NO